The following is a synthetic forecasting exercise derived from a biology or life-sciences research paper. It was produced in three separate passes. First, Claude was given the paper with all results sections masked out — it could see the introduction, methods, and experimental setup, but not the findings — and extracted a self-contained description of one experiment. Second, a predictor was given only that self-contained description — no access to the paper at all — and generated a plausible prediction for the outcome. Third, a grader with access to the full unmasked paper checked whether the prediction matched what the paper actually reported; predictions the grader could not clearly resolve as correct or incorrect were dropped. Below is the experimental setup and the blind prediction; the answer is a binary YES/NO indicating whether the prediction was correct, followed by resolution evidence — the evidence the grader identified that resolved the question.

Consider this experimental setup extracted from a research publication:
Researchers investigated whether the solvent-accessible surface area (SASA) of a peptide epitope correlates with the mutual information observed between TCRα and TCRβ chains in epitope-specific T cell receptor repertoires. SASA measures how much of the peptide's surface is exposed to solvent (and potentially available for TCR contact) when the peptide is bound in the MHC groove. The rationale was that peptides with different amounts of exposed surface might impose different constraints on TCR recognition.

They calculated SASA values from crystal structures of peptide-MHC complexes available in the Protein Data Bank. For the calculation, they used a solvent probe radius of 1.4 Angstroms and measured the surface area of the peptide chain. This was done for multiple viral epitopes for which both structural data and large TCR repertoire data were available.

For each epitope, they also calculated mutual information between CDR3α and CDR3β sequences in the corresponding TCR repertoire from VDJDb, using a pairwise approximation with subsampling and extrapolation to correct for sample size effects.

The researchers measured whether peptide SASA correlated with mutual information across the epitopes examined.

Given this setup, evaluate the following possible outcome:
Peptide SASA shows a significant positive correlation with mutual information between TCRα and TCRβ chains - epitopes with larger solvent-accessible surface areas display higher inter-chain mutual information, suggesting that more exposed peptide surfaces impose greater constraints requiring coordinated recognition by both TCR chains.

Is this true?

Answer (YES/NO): NO